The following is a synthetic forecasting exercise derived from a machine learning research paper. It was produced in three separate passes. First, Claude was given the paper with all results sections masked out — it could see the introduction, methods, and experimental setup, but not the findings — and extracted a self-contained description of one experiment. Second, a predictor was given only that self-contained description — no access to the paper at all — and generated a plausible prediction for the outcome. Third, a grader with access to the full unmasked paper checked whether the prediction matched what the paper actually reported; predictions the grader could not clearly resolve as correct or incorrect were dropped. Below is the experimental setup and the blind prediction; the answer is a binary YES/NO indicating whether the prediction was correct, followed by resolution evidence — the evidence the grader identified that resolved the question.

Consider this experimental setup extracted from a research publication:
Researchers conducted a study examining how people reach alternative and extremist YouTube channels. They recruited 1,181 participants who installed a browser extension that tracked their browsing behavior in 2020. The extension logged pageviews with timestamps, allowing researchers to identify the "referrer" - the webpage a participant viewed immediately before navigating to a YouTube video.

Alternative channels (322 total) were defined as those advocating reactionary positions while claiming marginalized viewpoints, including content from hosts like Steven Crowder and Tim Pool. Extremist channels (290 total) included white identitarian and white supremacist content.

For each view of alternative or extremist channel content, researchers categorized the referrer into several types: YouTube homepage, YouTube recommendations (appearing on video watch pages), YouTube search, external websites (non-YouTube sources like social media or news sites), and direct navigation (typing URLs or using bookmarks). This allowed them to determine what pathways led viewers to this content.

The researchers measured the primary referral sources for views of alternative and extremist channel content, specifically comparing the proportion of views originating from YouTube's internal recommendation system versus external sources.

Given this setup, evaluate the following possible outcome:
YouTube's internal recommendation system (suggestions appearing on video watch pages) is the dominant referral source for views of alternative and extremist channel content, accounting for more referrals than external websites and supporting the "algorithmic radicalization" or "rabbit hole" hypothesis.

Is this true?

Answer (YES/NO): NO